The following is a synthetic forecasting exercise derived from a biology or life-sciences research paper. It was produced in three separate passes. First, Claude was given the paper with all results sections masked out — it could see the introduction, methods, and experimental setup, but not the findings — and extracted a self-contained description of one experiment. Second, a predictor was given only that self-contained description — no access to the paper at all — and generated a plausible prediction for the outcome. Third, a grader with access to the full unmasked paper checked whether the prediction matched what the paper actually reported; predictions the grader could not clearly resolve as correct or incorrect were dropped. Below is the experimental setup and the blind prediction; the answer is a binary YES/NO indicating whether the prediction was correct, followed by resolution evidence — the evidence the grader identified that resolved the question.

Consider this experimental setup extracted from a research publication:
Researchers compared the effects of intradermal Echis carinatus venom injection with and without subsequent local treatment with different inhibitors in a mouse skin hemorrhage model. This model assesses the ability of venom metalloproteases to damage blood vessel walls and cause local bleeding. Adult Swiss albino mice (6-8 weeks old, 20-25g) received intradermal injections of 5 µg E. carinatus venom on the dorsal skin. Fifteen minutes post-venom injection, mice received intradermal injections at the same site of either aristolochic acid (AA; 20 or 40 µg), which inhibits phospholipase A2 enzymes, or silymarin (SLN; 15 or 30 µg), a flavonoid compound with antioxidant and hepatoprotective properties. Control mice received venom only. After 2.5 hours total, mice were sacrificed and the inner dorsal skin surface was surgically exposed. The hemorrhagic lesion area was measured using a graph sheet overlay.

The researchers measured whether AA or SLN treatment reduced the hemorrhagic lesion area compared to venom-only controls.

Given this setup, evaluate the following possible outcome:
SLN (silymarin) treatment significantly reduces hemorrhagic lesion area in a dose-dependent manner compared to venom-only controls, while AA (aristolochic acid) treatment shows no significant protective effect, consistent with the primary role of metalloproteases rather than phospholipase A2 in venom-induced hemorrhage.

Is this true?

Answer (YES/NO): NO